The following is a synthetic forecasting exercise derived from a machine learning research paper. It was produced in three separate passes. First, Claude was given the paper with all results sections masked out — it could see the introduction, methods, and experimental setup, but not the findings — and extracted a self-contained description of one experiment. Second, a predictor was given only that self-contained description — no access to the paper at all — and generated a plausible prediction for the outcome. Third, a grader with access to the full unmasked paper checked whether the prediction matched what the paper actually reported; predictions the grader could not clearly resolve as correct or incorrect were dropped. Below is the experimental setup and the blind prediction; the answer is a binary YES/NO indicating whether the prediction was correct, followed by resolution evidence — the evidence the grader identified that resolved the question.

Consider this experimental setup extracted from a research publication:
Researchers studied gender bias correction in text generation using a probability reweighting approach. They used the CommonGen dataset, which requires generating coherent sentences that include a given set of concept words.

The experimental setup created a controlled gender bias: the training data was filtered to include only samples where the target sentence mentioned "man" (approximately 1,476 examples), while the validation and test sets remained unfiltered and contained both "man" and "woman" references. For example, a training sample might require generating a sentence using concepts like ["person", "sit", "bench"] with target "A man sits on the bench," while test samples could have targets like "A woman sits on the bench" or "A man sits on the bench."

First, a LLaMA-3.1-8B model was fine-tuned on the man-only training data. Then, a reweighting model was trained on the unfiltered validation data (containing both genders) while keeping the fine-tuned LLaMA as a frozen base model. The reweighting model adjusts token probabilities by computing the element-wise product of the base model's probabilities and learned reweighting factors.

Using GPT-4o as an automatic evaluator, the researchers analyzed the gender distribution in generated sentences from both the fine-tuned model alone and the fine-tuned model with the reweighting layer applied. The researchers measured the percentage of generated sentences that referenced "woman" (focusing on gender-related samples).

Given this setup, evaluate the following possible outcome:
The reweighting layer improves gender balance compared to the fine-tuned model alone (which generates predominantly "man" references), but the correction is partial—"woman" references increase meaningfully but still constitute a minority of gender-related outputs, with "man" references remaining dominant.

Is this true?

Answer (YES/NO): YES